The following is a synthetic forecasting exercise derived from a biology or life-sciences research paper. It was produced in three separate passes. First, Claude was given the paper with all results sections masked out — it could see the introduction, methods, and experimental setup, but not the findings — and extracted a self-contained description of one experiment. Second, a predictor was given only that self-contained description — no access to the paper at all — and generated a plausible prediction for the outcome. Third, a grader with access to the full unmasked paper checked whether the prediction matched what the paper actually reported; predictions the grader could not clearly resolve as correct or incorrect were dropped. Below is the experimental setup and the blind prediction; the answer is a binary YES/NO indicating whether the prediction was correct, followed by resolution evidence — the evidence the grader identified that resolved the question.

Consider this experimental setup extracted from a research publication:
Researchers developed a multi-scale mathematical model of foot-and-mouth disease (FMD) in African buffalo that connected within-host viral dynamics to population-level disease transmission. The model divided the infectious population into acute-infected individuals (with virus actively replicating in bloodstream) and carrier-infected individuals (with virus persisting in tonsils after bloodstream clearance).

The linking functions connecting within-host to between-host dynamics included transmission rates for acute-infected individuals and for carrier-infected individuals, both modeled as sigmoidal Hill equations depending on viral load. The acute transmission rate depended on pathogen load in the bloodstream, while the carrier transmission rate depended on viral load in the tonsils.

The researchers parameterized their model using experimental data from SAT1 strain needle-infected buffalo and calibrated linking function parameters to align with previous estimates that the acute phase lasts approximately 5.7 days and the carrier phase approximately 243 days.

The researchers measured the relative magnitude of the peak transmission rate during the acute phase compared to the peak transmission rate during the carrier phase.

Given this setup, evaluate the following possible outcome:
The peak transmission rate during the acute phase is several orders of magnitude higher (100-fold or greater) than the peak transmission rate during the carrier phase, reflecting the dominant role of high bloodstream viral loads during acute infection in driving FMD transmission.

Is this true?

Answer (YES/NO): NO